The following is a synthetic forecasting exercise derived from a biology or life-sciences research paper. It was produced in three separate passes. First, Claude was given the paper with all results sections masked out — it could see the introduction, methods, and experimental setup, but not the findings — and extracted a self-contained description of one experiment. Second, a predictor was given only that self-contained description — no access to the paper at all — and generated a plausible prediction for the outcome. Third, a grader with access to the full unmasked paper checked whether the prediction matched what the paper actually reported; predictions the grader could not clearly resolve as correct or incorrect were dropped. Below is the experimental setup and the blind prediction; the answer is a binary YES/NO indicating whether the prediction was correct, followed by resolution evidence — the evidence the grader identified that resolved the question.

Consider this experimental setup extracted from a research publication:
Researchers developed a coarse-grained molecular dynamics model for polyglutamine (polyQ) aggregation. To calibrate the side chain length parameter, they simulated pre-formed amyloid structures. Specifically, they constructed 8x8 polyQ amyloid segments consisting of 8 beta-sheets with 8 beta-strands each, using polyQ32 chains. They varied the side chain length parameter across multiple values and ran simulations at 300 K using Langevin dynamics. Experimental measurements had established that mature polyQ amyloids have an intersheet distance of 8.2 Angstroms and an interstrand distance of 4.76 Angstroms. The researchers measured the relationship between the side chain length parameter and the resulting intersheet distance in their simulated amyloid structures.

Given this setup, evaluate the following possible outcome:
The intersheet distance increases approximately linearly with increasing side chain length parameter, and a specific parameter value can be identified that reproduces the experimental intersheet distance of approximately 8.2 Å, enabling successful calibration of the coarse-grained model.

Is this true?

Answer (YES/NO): YES